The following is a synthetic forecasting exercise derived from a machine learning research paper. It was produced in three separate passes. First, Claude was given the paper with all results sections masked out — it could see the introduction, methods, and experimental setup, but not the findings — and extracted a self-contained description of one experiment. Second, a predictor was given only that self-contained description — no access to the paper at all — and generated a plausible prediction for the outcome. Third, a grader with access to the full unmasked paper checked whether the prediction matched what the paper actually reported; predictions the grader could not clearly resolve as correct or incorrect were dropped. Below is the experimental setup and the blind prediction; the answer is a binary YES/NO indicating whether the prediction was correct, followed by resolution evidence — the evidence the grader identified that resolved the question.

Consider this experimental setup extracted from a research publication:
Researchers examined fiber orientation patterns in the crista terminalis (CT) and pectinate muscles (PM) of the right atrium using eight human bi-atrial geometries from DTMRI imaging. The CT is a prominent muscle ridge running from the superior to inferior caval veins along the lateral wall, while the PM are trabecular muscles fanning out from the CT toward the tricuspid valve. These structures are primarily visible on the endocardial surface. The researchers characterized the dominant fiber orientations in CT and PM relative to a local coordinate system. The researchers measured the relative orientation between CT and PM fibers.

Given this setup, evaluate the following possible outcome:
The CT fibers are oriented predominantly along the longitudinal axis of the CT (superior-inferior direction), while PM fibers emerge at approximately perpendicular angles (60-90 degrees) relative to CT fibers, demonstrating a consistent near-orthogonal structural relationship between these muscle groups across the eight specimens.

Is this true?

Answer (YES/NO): NO